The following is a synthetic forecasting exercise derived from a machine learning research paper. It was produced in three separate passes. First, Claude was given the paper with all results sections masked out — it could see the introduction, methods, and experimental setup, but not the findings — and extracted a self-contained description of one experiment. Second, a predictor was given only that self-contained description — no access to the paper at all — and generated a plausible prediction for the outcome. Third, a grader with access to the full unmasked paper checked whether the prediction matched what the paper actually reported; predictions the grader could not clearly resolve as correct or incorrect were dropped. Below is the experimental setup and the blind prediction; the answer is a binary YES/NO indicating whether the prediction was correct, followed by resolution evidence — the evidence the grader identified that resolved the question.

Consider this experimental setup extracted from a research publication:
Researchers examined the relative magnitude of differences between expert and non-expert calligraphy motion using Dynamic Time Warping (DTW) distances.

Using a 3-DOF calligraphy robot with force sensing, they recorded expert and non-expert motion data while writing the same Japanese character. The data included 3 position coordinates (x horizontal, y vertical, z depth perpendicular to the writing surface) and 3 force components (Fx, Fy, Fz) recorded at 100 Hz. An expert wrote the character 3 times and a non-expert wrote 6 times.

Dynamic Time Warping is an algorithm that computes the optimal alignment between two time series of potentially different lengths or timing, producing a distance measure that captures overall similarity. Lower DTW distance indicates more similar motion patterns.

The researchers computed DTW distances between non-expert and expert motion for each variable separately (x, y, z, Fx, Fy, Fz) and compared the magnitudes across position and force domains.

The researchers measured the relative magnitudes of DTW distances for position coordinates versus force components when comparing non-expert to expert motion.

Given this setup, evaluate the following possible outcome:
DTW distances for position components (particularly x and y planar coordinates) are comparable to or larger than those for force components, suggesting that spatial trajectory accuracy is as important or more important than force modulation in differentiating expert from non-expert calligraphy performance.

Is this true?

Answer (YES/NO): NO